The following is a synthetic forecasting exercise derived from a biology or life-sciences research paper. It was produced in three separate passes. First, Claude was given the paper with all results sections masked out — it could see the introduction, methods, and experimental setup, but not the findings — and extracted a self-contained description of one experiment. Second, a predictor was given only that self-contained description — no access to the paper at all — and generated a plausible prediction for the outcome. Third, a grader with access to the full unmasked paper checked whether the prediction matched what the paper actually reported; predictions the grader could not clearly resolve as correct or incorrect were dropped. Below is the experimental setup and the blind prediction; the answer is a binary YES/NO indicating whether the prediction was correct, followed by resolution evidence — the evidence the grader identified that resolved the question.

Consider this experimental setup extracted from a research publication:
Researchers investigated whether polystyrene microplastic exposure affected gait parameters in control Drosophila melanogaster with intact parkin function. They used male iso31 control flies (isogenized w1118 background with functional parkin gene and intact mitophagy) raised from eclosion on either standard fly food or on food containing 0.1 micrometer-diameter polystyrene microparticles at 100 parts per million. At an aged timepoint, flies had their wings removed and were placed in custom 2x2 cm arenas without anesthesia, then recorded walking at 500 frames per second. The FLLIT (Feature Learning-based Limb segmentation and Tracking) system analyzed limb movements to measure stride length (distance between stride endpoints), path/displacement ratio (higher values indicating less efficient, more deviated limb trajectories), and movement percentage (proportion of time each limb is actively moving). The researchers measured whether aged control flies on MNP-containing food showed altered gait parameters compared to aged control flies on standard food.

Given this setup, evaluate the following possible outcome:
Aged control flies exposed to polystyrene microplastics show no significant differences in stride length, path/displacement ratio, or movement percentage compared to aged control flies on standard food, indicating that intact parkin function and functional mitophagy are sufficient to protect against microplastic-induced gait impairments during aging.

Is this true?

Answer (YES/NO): NO